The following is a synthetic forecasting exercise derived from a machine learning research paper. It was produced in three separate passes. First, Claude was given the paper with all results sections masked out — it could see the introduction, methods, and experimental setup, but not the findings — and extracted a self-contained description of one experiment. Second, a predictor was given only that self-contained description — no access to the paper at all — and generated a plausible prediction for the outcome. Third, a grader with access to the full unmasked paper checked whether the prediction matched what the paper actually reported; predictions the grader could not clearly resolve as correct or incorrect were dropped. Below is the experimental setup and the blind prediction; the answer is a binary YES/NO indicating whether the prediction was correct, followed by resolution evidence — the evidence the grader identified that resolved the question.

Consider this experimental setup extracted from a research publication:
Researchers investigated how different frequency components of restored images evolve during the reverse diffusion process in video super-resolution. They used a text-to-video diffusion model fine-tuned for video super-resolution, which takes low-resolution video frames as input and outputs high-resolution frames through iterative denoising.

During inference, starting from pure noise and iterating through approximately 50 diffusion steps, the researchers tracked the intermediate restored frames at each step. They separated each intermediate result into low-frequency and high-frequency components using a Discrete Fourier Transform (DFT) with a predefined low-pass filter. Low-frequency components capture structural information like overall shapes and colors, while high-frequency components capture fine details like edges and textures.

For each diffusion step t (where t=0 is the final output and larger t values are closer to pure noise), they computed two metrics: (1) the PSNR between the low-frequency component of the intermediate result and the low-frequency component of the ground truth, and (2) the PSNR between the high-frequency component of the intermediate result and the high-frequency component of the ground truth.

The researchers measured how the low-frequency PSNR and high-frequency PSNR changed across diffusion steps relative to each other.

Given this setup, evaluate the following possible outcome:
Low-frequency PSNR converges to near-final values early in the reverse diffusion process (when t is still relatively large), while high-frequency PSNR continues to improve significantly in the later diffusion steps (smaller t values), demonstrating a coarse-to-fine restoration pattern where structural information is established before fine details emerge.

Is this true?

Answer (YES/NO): YES